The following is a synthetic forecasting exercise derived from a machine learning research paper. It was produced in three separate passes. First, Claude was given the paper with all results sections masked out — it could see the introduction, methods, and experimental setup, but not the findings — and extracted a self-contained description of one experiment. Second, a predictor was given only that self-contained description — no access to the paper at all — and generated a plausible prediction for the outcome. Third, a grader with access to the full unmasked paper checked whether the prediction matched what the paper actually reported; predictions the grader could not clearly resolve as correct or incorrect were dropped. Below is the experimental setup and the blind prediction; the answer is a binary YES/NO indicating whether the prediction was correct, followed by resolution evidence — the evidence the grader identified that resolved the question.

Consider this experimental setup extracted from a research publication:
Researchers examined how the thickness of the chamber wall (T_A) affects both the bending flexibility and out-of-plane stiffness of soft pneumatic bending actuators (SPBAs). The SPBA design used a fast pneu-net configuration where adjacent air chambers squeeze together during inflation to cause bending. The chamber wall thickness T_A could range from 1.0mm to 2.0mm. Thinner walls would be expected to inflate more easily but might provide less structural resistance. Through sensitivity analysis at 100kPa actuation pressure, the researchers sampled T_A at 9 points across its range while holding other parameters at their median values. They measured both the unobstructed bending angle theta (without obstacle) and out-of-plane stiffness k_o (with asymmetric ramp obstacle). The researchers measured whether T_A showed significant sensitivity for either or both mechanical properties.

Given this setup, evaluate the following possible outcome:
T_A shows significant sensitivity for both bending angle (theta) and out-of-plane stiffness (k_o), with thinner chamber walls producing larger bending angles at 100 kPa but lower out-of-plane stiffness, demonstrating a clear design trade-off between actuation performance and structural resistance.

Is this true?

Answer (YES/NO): NO